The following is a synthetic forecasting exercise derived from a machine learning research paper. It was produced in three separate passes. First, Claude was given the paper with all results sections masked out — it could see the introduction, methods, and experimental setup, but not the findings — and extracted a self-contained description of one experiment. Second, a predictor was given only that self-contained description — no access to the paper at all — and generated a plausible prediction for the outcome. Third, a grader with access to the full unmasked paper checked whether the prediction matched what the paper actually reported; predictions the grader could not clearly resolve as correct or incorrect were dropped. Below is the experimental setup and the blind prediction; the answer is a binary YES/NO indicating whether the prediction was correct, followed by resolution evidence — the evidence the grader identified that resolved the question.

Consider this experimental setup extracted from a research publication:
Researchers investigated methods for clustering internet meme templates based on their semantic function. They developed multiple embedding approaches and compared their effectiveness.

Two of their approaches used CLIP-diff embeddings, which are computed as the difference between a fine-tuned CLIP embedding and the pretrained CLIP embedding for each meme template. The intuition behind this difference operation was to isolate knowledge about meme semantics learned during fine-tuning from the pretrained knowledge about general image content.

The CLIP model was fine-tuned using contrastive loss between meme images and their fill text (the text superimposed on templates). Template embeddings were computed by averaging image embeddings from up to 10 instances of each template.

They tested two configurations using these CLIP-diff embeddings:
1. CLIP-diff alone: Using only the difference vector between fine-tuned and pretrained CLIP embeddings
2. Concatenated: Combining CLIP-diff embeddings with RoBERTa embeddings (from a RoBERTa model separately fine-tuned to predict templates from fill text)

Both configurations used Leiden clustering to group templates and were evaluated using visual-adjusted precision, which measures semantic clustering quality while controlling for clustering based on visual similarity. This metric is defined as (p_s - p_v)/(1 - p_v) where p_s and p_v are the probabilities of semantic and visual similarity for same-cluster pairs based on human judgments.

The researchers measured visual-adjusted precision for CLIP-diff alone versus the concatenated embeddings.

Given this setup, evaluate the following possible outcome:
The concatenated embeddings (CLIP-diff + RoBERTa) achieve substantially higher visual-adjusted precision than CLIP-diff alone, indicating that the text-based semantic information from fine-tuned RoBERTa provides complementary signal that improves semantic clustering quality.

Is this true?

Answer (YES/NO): YES